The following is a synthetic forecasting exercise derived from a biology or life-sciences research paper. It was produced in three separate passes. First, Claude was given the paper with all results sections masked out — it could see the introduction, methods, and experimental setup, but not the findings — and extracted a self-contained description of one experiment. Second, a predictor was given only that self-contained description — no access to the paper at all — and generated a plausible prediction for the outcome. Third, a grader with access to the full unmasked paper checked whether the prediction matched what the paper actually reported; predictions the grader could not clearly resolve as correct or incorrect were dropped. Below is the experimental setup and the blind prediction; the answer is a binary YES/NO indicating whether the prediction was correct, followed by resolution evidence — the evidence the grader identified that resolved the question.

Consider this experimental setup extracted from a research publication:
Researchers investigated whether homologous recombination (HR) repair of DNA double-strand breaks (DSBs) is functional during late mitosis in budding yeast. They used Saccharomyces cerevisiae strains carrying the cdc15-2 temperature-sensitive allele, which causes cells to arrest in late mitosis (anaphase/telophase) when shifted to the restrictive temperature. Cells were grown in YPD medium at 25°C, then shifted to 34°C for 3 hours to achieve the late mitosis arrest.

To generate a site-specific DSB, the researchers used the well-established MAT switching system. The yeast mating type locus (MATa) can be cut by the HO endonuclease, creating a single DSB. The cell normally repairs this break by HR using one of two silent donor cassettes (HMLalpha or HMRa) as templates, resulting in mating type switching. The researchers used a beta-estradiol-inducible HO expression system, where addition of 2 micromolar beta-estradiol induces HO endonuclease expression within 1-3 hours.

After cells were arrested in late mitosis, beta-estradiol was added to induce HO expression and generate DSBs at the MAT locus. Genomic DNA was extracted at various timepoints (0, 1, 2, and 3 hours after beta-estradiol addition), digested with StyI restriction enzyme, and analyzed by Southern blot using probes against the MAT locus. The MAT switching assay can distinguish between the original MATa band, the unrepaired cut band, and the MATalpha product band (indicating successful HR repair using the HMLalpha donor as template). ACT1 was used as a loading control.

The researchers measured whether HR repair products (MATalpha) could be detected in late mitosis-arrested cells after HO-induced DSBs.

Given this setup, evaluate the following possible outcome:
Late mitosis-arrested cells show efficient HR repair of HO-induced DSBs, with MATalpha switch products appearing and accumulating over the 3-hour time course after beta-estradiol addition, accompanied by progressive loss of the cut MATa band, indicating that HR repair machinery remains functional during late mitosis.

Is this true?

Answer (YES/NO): YES